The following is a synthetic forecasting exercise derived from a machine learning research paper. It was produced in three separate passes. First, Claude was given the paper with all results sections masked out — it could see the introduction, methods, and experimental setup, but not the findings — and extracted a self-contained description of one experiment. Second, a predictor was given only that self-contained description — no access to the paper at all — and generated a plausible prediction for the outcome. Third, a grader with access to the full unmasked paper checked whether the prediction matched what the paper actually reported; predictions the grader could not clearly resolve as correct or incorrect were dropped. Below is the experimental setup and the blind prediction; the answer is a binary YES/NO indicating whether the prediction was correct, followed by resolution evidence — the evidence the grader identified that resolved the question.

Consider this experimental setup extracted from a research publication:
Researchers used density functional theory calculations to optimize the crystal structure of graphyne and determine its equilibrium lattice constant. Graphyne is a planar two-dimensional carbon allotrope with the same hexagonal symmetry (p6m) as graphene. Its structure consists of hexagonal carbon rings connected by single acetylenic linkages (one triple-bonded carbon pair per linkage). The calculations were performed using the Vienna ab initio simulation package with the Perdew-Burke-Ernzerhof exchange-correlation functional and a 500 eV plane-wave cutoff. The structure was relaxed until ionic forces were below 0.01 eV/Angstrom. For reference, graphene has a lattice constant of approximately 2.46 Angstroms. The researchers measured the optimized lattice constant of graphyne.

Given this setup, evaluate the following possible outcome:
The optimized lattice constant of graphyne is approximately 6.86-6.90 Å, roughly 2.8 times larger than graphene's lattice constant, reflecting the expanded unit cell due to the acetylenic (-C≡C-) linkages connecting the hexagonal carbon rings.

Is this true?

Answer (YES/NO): YES